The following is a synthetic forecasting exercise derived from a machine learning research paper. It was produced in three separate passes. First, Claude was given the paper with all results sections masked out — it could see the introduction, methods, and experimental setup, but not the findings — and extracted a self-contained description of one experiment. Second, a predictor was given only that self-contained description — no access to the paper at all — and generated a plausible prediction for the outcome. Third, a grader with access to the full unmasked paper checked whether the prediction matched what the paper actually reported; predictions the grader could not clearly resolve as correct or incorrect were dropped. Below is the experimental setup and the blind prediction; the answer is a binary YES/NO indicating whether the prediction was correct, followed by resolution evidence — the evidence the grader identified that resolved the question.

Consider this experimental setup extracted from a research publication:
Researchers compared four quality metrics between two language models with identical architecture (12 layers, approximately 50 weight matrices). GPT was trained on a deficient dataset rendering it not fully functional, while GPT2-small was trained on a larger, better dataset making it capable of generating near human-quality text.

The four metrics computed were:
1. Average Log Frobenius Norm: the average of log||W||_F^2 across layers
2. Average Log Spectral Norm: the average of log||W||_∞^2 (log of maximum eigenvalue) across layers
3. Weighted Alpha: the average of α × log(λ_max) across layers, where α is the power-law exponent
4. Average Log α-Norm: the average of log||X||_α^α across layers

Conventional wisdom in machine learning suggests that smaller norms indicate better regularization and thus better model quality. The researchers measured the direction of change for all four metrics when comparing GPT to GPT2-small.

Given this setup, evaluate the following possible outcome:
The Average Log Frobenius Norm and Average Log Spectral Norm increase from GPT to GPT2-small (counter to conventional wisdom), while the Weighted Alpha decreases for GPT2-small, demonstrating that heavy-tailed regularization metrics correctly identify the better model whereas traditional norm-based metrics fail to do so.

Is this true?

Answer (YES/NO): NO